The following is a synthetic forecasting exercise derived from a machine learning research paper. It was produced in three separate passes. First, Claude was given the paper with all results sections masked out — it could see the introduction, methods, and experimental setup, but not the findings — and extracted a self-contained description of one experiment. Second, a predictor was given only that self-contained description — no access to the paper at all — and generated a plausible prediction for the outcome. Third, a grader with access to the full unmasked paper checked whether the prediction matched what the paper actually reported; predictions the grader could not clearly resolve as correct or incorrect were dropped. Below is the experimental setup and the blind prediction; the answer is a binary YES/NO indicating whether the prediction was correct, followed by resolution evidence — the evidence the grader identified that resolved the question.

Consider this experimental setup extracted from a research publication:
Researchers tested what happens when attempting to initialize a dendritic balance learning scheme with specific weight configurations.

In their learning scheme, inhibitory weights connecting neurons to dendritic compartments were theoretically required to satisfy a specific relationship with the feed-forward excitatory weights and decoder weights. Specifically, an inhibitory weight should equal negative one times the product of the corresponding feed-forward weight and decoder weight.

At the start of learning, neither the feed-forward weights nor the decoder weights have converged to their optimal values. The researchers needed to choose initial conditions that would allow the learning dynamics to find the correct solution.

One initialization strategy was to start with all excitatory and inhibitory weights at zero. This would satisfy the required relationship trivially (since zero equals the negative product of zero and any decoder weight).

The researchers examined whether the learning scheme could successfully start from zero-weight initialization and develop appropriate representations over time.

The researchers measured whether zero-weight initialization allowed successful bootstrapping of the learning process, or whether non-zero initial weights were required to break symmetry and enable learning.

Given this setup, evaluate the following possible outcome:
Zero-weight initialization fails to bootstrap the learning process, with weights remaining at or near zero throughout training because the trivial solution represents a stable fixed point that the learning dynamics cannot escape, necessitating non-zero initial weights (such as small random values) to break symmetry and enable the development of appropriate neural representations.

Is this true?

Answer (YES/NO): NO